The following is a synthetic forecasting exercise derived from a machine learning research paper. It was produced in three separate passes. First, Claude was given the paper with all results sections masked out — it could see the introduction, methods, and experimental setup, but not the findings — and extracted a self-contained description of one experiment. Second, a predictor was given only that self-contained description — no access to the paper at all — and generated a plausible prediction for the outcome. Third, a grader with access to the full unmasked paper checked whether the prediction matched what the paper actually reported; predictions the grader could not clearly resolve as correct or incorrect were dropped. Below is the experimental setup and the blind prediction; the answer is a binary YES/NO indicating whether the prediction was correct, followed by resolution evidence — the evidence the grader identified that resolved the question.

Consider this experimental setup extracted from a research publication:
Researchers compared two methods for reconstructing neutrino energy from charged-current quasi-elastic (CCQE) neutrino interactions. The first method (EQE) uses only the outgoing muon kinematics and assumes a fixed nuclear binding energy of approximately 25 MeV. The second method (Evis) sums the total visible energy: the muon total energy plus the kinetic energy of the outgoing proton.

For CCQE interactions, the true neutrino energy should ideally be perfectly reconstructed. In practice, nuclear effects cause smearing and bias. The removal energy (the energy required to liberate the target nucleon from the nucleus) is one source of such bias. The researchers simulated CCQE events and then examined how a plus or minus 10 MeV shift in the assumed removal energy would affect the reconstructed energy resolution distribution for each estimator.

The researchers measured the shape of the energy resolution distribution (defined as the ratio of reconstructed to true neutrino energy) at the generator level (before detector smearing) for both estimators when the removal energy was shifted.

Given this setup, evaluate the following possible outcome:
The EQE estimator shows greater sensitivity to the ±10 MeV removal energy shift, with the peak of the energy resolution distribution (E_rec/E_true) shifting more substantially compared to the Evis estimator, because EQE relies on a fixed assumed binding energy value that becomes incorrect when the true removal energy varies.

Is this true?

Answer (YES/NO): NO